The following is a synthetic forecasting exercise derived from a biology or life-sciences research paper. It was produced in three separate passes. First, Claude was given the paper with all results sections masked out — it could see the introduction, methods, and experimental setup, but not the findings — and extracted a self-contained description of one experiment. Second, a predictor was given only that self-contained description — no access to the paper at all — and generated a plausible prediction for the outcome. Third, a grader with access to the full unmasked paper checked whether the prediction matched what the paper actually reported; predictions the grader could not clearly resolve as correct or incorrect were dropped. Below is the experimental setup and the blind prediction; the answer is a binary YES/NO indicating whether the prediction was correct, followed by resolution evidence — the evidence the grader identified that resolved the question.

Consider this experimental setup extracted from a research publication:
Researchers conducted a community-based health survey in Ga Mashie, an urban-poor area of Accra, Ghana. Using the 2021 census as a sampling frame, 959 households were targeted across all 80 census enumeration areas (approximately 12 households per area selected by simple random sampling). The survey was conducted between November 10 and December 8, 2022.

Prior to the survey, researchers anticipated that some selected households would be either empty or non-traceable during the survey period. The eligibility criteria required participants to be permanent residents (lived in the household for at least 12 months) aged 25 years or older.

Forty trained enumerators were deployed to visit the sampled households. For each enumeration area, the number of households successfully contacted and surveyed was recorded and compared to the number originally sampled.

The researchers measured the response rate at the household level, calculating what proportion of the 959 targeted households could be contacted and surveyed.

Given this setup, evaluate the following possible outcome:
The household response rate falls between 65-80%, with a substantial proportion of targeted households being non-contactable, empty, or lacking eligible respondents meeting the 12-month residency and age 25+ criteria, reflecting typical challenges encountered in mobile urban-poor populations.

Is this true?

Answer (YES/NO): YES